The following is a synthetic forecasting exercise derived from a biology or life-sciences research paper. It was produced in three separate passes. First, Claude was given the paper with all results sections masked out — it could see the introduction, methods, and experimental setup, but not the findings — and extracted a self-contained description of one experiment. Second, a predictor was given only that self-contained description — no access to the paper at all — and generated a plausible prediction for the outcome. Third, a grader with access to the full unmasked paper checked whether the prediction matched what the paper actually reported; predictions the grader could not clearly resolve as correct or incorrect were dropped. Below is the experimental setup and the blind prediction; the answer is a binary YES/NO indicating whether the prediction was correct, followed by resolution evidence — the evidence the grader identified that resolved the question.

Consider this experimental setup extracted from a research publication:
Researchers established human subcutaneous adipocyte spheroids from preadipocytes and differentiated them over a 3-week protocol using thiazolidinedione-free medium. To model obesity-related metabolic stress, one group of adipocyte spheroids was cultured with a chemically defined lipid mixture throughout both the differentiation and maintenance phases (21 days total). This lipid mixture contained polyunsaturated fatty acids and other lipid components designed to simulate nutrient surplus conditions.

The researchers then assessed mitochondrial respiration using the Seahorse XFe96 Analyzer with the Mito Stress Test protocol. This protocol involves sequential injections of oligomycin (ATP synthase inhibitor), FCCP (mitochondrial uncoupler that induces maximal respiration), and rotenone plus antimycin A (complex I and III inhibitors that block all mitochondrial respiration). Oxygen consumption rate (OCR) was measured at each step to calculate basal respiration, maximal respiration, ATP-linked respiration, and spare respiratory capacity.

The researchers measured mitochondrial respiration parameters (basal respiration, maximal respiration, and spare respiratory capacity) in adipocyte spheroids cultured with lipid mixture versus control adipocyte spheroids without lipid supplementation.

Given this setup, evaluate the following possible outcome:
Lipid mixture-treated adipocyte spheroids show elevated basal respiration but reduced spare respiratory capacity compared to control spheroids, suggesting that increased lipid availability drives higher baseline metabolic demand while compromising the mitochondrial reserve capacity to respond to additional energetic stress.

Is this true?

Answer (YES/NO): NO